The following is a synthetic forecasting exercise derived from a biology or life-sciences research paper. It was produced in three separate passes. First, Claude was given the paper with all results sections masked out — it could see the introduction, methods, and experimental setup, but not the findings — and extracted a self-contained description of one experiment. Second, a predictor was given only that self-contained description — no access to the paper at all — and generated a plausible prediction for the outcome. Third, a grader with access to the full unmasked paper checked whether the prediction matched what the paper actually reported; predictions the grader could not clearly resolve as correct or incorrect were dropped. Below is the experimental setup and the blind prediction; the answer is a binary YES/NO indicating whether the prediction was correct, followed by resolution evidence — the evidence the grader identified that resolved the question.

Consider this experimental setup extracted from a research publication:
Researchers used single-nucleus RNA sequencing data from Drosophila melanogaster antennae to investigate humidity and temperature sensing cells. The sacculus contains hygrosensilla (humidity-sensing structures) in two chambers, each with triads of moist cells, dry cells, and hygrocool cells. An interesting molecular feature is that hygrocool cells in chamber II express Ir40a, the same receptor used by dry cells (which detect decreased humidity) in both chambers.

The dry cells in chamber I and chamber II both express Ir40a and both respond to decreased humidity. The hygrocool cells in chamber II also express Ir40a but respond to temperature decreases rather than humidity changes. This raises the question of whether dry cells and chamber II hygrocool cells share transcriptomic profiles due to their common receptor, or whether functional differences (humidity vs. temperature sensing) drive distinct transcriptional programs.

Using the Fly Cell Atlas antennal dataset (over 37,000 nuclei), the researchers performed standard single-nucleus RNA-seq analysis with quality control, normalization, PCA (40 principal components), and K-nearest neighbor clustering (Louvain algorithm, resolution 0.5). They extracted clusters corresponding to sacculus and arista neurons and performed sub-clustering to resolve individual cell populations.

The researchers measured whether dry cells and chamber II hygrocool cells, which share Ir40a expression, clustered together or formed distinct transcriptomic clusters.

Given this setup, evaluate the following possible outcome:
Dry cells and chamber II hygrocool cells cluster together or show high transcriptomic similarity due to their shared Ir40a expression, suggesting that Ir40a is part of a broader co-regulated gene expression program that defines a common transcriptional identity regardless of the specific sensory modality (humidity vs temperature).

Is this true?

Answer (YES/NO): NO